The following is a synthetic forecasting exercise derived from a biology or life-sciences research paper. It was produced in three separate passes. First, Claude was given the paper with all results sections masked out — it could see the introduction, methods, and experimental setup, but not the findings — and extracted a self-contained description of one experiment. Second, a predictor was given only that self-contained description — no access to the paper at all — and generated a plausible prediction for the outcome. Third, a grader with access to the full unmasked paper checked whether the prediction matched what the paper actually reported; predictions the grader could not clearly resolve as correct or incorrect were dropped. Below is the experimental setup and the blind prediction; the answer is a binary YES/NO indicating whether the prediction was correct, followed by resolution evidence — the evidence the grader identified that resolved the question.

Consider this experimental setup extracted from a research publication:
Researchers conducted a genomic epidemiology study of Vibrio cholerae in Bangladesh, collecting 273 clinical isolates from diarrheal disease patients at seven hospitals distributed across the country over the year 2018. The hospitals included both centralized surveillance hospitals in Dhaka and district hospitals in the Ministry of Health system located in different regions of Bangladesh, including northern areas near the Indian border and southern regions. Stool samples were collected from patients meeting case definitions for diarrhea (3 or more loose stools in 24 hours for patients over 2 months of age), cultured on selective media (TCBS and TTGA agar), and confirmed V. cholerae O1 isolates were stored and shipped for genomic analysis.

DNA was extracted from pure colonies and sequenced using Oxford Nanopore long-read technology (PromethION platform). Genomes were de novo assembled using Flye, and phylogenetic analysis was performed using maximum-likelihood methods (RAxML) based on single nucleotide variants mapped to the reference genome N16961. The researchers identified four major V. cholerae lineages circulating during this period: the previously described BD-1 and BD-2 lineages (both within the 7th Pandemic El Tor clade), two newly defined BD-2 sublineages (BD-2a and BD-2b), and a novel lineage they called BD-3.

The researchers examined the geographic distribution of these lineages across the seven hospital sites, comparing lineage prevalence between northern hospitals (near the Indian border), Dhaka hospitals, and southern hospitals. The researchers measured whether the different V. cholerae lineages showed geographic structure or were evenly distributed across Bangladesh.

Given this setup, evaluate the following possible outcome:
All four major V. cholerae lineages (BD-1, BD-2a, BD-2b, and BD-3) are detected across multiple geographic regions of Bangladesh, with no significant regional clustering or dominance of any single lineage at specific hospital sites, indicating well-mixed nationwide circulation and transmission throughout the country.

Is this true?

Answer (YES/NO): NO